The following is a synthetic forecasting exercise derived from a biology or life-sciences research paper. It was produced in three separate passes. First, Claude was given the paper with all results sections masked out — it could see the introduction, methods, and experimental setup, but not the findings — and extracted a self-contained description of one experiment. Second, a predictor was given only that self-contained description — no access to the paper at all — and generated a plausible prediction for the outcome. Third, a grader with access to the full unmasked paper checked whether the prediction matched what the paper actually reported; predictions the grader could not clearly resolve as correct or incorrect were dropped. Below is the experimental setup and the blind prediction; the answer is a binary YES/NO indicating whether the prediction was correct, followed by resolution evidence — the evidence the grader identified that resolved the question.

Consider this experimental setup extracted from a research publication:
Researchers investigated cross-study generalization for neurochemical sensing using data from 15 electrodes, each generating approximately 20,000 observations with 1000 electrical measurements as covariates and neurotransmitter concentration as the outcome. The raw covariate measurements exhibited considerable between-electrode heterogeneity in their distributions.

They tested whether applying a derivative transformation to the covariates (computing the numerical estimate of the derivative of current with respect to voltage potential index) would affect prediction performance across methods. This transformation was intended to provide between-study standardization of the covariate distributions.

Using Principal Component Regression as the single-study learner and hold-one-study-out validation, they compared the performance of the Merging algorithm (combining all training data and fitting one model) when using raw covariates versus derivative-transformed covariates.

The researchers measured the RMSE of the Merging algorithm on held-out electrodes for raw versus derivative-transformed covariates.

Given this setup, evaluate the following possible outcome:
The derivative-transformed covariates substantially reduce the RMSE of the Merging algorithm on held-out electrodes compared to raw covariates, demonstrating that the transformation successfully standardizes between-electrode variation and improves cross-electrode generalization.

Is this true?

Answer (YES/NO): YES